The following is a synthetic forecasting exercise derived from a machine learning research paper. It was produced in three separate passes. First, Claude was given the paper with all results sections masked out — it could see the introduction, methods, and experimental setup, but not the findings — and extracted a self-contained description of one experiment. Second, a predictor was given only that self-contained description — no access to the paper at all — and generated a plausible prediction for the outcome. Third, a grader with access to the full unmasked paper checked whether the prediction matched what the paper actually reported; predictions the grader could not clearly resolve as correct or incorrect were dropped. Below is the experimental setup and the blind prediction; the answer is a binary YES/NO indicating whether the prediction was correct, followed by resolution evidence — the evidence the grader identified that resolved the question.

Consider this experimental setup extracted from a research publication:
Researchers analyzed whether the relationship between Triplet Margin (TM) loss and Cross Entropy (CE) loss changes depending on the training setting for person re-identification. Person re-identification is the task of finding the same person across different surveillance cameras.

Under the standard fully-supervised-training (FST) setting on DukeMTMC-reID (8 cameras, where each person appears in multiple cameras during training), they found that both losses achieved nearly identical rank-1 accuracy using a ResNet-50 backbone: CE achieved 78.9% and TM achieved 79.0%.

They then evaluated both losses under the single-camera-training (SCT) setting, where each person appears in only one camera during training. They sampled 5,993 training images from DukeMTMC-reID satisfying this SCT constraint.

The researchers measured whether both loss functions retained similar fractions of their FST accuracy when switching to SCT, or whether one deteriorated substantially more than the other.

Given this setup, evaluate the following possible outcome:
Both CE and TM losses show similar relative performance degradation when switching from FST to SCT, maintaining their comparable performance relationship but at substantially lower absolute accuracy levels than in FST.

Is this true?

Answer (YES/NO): NO